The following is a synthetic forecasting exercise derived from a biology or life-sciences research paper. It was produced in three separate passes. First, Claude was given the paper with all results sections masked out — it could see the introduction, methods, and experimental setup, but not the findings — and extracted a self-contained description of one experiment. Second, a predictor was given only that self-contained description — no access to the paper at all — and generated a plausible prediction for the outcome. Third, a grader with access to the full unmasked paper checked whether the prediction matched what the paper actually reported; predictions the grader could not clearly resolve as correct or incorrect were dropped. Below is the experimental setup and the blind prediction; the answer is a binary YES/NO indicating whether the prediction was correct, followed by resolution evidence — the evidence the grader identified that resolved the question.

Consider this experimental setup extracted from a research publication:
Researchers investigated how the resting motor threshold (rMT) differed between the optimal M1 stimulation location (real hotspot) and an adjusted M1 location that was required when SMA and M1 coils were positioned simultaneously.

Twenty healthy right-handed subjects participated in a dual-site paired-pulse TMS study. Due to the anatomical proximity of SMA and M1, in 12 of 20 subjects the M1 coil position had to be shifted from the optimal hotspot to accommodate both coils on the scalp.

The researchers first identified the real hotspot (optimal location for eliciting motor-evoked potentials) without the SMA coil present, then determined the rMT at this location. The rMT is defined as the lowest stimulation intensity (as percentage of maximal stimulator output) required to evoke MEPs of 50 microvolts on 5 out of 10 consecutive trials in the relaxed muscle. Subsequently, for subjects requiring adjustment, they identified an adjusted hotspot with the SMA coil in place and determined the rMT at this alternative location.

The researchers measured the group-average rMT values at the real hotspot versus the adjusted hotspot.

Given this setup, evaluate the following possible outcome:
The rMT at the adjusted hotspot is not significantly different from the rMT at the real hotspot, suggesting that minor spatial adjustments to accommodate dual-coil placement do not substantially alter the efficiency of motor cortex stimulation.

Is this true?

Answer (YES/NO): NO